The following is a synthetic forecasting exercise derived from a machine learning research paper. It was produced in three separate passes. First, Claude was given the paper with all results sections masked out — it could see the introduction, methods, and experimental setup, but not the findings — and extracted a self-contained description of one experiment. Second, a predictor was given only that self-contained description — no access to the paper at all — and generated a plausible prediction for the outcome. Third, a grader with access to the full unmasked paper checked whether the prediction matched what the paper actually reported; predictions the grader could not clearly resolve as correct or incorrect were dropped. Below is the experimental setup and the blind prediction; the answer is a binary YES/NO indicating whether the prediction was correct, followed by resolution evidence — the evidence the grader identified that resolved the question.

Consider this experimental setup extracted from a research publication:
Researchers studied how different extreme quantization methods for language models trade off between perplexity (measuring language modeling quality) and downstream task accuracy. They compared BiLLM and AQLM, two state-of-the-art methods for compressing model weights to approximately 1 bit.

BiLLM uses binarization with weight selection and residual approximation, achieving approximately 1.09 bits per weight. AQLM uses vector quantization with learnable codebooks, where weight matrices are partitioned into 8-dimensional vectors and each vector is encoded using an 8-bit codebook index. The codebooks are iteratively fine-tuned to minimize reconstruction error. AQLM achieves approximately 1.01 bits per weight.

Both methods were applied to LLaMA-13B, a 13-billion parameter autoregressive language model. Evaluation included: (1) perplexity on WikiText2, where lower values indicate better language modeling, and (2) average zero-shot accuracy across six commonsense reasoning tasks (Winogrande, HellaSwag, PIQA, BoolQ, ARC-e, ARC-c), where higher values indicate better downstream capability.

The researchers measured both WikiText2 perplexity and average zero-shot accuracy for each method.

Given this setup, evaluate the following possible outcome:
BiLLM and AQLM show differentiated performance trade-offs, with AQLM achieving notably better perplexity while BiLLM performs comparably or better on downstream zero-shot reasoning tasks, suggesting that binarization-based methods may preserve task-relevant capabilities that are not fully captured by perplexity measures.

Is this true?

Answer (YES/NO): YES